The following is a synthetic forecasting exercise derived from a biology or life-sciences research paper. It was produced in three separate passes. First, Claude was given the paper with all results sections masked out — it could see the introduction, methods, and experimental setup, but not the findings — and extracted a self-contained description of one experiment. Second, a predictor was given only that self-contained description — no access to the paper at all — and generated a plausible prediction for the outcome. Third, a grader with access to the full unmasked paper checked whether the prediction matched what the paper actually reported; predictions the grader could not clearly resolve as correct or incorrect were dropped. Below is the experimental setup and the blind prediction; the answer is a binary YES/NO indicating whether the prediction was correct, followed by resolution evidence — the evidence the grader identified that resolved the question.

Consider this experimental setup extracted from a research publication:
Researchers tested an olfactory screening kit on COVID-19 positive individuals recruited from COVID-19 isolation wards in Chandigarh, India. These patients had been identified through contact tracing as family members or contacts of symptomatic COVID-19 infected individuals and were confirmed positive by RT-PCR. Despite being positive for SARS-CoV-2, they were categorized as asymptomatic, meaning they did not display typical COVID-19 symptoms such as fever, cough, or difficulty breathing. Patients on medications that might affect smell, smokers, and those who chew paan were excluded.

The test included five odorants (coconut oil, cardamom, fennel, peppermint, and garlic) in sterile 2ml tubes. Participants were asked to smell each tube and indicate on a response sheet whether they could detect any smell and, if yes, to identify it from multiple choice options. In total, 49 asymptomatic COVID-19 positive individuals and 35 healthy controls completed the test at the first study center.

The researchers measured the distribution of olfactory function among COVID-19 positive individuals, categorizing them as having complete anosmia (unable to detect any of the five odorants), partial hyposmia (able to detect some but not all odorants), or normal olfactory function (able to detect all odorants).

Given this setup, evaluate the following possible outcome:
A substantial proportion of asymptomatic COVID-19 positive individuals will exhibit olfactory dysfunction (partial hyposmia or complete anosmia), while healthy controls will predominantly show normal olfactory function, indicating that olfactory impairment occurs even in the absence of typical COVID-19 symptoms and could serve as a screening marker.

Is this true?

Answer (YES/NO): YES